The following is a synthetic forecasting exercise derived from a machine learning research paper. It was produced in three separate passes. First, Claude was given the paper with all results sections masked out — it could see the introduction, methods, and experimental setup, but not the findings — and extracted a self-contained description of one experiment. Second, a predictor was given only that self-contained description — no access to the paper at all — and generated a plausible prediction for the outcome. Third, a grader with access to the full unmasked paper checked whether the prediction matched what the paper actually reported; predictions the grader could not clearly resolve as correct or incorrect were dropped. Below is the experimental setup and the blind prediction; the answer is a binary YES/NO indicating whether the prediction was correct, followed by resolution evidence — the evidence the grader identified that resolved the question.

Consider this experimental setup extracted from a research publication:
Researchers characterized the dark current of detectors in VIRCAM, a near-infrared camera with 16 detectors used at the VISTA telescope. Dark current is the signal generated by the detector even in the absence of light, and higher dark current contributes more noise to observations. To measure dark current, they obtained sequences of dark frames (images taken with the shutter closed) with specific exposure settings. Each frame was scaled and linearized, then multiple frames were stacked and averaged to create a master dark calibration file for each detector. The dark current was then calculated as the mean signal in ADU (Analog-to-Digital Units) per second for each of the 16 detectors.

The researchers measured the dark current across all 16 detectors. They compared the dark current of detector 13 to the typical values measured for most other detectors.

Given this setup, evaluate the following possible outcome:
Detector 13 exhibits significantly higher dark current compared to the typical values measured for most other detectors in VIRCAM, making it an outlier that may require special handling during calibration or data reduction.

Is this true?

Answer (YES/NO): NO